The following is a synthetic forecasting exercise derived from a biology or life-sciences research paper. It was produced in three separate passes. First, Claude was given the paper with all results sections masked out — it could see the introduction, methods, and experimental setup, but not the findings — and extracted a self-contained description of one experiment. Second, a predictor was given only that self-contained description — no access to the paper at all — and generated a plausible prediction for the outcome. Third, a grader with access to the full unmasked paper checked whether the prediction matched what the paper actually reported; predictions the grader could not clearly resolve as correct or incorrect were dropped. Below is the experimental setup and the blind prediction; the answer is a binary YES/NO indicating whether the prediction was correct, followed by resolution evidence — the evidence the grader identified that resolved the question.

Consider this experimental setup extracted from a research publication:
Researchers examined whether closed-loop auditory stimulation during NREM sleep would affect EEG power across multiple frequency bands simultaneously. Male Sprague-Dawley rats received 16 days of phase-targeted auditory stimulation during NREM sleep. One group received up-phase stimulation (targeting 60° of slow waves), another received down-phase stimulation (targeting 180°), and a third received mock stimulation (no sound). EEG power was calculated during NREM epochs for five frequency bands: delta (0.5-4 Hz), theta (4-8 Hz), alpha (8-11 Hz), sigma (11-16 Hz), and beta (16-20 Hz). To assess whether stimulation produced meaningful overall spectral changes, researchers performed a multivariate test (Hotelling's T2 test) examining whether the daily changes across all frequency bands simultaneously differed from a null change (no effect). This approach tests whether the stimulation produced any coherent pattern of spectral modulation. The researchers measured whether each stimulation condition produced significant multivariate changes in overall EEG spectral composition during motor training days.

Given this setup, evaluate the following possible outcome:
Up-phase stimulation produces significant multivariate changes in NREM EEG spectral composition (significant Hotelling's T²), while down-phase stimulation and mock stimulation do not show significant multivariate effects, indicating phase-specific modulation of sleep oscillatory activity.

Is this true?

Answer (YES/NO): NO